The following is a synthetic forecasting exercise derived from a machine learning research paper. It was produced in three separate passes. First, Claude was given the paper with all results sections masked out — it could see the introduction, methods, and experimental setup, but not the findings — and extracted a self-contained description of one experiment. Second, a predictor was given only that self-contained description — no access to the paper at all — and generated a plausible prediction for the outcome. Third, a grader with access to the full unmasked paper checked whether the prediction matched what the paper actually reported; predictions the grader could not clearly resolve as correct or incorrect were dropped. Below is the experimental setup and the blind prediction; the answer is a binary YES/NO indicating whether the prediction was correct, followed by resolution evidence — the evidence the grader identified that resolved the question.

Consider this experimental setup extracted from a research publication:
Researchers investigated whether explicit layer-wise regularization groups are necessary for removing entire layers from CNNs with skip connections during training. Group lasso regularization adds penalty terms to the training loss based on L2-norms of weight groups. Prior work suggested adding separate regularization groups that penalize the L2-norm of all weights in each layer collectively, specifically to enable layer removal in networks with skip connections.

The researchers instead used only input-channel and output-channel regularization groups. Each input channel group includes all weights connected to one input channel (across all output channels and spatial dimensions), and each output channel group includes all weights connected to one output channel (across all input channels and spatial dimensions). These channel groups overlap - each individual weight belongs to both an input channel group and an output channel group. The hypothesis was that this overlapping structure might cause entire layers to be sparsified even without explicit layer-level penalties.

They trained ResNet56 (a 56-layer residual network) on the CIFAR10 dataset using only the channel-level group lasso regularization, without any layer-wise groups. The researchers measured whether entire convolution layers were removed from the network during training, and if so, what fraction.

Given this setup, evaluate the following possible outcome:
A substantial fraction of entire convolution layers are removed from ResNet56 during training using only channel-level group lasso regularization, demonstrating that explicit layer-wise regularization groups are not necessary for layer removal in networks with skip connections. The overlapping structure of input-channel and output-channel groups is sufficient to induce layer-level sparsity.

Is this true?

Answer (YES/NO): YES